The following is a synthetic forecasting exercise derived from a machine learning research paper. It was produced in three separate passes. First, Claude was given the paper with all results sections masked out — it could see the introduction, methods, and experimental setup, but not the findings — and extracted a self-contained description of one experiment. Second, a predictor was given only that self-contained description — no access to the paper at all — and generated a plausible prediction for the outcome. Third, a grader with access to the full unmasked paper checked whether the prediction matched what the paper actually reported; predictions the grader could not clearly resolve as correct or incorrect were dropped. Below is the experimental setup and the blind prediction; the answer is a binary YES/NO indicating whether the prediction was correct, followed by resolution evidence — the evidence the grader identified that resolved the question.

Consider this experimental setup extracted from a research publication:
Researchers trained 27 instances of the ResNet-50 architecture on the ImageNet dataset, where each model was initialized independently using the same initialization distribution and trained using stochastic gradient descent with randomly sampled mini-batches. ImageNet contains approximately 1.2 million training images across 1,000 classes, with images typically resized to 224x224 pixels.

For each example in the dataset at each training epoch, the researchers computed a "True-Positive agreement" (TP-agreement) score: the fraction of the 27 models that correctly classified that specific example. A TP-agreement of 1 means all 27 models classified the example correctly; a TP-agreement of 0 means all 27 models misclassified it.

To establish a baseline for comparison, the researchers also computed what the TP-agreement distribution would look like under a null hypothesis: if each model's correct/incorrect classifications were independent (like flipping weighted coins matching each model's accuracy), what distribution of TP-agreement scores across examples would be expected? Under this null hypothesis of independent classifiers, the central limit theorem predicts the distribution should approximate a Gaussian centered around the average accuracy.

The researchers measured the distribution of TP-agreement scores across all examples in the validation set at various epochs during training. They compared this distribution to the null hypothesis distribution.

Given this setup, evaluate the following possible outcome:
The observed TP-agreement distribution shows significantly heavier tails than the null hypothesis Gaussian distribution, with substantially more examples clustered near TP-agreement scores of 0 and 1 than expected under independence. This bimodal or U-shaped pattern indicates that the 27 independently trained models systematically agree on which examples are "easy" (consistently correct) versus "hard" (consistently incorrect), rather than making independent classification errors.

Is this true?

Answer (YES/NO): YES